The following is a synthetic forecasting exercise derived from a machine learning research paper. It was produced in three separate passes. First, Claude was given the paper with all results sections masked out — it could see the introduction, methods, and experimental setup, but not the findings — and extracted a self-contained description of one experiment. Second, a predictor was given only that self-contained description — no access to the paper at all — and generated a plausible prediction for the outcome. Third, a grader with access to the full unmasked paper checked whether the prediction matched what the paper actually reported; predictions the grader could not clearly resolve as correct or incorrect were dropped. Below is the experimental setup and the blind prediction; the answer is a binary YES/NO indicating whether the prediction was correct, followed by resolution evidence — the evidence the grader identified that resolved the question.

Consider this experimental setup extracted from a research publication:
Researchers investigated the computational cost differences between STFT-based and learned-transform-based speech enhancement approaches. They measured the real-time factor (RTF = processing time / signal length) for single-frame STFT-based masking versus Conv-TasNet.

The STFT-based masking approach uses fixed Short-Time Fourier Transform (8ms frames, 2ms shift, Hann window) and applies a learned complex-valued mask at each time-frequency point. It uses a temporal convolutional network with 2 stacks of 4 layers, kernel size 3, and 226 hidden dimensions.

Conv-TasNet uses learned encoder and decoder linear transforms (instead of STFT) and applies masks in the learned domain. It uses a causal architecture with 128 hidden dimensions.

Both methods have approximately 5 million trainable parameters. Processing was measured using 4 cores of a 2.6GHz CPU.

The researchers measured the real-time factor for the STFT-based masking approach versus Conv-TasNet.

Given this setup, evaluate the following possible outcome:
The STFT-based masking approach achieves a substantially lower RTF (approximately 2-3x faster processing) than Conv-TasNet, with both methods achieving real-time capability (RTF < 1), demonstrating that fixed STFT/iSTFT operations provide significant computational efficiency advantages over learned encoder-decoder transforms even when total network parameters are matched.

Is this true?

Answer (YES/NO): YES